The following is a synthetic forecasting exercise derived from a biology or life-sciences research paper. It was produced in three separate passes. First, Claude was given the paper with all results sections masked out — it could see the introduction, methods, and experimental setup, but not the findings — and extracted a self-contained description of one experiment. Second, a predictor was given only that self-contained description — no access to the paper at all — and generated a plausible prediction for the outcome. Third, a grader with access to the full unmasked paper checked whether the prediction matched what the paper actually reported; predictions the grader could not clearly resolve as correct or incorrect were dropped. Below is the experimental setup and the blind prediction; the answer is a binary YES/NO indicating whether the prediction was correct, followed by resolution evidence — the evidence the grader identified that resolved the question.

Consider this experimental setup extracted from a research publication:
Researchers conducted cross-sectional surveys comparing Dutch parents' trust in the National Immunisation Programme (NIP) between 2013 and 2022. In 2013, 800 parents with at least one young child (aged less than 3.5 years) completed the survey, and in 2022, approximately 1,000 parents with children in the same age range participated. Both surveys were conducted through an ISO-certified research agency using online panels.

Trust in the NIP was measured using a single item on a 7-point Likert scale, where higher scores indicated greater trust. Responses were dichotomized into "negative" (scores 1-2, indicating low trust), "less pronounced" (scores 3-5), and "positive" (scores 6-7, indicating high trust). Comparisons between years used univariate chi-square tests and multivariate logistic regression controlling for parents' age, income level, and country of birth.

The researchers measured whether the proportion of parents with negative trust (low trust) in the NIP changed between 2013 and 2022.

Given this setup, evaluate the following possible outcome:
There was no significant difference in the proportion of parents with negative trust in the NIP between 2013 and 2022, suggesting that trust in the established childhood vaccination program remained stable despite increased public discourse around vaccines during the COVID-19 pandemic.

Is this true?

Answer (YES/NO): NO